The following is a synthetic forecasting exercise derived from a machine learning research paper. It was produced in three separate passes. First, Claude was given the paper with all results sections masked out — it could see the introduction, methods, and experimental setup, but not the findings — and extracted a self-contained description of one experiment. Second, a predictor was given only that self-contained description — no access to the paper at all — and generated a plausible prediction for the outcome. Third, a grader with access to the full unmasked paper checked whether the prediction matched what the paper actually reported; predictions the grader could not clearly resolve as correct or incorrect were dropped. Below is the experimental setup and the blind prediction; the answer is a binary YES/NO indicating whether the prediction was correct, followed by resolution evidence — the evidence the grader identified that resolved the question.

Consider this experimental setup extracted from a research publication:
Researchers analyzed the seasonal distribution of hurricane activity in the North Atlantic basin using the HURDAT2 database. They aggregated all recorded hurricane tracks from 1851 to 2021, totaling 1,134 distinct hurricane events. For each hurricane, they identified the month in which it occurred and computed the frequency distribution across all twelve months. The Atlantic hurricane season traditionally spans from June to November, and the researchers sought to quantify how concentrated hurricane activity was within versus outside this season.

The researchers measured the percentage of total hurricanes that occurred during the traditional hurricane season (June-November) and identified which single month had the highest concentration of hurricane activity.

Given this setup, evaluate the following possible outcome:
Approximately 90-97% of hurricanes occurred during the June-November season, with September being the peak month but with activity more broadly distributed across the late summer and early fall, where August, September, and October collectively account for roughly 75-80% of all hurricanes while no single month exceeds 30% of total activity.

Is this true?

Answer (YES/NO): NO